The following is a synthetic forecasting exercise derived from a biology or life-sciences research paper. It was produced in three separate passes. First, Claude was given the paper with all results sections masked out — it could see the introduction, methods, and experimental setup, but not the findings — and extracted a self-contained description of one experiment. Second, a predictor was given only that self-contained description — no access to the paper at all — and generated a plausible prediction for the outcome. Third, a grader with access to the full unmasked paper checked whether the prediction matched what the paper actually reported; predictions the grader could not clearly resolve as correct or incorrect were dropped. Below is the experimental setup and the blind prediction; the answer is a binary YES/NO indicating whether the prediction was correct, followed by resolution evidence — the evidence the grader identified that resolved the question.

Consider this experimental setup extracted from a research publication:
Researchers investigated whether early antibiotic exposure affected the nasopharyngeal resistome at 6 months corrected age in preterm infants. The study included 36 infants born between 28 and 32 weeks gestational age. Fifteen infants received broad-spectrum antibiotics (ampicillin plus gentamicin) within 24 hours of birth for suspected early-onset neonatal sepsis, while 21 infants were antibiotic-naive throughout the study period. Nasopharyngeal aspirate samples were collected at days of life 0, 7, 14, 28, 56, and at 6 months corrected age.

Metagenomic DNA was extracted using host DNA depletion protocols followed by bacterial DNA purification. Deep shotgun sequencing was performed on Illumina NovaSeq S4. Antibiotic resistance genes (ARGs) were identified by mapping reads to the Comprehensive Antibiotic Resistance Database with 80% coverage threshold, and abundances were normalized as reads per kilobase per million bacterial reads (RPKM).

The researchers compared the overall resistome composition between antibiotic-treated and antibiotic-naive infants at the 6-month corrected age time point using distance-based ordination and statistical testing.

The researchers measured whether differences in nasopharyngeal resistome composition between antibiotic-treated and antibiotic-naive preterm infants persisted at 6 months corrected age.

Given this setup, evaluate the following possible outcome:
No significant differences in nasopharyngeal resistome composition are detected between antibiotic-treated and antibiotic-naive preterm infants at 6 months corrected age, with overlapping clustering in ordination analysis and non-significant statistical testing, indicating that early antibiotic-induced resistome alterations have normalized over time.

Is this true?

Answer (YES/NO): YES